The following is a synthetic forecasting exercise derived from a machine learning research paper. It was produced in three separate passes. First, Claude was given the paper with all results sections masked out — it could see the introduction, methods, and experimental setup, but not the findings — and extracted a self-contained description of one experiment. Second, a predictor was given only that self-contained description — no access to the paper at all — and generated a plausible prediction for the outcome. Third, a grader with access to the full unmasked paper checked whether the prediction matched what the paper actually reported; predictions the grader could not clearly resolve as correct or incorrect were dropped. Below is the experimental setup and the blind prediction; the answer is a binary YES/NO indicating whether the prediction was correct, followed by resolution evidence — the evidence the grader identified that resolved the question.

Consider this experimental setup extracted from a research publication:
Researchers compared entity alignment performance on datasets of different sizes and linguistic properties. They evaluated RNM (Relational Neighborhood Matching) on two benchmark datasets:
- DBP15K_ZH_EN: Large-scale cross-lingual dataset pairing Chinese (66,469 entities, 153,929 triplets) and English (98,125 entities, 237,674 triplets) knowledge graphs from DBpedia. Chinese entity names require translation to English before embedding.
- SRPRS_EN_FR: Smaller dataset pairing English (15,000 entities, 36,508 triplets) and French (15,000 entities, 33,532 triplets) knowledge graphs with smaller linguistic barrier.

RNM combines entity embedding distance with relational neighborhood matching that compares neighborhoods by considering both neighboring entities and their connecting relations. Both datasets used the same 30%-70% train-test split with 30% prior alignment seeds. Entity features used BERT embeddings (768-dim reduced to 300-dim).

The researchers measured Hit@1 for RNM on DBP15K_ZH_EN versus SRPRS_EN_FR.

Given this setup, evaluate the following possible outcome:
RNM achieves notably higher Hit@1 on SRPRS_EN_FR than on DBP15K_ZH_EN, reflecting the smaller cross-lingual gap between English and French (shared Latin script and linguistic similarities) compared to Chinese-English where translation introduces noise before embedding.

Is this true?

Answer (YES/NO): YES